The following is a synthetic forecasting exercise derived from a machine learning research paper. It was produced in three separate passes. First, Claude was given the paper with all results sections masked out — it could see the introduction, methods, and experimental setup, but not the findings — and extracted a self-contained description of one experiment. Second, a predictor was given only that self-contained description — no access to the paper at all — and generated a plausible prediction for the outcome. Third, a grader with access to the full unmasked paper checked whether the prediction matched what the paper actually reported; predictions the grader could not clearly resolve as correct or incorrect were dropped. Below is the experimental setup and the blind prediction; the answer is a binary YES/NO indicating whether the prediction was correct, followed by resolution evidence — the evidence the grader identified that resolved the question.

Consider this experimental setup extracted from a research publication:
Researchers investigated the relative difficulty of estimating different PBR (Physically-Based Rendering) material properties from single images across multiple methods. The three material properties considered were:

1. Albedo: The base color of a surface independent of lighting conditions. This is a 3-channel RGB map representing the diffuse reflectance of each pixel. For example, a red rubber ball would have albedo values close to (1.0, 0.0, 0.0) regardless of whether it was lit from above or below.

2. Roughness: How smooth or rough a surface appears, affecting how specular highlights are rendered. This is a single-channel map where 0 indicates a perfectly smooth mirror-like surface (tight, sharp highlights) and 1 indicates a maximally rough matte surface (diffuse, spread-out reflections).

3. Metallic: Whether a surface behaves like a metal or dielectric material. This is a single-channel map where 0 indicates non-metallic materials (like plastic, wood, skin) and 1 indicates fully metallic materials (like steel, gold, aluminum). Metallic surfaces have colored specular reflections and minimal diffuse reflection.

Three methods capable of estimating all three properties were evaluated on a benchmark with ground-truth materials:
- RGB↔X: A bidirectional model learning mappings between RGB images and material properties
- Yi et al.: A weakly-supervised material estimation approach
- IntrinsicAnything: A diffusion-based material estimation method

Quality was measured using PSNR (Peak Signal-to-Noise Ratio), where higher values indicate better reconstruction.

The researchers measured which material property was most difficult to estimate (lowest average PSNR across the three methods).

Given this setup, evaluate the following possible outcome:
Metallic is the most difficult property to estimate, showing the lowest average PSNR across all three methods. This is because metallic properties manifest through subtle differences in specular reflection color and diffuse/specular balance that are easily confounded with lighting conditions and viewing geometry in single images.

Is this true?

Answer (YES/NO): NO